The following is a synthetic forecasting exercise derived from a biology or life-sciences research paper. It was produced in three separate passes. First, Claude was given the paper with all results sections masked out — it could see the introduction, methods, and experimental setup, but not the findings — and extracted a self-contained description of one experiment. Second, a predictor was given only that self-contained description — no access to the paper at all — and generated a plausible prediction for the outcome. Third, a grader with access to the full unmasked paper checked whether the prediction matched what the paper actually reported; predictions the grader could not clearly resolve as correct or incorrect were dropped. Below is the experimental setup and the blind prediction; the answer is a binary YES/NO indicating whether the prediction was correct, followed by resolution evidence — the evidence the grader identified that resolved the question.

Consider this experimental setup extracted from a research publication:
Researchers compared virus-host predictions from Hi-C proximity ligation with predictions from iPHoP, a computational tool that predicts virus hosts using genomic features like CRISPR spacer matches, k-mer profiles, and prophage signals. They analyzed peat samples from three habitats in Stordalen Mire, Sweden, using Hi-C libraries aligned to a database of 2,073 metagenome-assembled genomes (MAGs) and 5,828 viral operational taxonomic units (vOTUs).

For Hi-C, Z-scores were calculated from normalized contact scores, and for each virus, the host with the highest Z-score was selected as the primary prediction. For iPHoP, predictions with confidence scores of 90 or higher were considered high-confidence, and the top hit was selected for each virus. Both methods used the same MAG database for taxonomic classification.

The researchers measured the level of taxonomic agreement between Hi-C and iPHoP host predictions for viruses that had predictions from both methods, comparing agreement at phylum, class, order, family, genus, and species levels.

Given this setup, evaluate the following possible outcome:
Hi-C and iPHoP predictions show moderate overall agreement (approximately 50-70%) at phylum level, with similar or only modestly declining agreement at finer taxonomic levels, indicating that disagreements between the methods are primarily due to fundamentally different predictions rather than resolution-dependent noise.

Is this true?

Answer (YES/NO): NO